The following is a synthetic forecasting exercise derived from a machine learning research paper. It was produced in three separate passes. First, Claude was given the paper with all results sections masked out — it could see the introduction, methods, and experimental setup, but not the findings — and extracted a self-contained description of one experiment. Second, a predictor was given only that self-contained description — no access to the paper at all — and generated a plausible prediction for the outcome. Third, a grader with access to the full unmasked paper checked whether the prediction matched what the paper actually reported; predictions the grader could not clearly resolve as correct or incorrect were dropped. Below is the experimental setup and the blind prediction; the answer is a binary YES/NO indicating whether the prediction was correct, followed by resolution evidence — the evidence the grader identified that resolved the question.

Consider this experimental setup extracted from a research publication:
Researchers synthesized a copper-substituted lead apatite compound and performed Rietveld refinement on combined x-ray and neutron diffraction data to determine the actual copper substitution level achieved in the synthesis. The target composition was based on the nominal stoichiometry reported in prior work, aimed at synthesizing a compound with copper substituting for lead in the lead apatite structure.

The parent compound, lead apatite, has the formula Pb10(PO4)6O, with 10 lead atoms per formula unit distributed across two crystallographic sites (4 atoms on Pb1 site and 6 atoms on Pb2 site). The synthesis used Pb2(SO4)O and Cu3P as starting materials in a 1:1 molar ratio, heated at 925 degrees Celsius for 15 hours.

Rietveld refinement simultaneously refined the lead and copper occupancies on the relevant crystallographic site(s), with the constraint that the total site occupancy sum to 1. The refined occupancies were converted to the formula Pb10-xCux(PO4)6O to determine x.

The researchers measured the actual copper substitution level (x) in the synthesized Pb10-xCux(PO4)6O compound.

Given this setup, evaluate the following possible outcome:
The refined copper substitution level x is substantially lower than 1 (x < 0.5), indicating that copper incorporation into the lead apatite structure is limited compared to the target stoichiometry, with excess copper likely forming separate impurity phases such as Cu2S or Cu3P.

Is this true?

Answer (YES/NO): NO